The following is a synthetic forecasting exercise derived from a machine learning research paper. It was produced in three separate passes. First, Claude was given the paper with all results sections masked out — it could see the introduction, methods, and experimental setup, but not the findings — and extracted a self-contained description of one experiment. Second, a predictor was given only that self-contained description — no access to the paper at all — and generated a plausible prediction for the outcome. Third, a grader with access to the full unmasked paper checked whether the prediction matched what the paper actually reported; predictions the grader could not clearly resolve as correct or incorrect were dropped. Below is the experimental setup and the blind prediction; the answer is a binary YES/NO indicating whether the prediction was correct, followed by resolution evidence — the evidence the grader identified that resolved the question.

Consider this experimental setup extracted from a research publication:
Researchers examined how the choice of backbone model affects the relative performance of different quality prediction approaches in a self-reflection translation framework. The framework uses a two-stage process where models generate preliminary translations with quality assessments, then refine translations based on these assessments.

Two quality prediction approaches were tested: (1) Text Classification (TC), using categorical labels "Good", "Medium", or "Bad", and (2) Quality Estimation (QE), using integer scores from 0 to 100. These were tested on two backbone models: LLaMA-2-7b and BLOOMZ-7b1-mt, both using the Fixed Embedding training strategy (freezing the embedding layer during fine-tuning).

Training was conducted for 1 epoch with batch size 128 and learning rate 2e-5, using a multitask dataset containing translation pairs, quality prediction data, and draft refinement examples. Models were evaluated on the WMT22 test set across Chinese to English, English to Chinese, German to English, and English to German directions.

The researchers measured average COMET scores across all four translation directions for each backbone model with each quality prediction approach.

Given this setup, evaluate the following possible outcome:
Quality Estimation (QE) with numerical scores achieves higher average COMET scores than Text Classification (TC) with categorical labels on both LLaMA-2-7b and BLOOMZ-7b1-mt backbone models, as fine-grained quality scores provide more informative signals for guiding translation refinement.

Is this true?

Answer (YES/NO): NO